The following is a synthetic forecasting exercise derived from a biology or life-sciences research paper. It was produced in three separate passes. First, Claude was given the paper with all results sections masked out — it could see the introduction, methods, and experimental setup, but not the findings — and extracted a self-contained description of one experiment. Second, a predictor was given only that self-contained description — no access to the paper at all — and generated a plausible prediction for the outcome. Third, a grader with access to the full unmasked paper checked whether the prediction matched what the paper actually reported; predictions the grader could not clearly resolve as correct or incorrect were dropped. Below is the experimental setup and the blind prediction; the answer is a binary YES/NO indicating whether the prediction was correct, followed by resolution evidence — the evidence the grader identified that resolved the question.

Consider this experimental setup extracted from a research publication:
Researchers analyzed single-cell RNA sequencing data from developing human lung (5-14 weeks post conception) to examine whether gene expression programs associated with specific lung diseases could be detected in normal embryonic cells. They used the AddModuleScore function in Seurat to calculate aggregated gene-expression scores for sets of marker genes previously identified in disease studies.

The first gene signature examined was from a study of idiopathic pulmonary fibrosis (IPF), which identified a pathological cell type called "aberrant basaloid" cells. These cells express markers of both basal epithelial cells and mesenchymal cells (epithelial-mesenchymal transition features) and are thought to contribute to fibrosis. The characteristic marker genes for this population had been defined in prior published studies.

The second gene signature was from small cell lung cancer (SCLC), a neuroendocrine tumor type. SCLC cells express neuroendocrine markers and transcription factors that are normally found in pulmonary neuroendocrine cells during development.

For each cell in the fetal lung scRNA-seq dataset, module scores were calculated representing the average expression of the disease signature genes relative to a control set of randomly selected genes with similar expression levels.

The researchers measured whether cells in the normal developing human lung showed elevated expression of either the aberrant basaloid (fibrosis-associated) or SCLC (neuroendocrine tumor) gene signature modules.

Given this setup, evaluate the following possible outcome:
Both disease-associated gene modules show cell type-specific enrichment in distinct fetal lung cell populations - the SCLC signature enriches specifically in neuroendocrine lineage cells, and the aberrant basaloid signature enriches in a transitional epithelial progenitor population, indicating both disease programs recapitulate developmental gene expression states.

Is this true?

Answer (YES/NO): NO